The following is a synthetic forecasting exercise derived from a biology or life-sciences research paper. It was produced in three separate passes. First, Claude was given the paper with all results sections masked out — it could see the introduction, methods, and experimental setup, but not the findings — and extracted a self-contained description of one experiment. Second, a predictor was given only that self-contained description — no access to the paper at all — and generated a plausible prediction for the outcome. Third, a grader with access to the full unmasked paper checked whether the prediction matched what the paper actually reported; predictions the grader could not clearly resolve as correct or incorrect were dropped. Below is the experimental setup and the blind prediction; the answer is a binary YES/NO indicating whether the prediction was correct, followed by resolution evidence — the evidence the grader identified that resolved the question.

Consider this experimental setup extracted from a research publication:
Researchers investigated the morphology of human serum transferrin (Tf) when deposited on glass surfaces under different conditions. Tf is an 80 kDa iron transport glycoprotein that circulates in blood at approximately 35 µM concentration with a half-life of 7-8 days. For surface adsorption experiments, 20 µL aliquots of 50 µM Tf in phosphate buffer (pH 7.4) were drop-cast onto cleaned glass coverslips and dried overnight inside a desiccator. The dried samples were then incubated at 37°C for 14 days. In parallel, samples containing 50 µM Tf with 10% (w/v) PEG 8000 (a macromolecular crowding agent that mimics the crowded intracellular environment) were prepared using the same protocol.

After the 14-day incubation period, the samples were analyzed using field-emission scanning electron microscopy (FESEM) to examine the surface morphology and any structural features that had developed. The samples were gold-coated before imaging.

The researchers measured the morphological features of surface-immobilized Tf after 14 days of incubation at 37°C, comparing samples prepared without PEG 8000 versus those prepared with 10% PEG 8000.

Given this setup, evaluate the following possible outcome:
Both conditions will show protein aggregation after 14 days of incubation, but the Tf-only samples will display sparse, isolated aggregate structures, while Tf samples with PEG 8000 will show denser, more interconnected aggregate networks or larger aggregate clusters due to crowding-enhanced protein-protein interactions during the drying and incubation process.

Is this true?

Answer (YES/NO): NO